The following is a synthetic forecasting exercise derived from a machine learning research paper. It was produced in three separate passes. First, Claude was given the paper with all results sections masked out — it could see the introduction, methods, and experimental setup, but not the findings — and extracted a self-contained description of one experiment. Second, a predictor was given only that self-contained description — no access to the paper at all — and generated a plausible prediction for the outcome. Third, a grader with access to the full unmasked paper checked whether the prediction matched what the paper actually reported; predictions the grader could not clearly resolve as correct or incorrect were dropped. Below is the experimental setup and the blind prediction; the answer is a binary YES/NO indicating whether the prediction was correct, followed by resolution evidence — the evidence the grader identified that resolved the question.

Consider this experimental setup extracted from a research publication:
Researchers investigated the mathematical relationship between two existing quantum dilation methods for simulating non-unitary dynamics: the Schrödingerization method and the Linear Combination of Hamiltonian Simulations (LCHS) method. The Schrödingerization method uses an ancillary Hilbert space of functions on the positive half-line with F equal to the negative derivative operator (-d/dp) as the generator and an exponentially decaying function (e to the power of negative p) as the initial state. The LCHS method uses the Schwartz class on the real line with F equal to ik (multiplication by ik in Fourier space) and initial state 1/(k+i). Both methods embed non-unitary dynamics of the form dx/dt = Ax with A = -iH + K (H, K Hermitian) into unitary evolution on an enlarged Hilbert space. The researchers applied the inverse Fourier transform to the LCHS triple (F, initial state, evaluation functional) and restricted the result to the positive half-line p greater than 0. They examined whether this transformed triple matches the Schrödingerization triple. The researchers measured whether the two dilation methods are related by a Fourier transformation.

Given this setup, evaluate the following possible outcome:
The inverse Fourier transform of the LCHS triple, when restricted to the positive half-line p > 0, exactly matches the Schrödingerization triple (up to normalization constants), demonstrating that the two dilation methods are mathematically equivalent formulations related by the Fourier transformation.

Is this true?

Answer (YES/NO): YES